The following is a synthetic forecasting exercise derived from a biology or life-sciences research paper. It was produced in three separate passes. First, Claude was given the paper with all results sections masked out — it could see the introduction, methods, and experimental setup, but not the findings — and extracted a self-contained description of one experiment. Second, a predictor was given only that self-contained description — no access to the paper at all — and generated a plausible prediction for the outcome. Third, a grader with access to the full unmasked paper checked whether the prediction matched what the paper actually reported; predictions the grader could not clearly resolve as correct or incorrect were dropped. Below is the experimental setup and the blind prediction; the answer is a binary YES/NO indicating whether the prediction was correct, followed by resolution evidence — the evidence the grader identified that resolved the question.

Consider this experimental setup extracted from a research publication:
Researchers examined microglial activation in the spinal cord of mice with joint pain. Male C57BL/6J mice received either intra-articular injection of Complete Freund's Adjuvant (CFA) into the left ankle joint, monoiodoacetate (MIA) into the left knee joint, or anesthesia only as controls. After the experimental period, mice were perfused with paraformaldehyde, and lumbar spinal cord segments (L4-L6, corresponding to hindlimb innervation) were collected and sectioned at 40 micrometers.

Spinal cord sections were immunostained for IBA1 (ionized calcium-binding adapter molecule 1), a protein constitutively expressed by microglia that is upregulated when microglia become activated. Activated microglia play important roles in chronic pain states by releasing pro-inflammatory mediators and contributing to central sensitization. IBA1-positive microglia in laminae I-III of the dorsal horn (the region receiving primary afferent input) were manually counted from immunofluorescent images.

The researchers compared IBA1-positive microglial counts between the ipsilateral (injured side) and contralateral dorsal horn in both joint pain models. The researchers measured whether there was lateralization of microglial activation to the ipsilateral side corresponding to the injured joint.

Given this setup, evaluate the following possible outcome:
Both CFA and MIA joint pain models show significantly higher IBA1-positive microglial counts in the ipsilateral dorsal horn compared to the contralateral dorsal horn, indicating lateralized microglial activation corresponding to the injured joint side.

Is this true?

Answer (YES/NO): NO